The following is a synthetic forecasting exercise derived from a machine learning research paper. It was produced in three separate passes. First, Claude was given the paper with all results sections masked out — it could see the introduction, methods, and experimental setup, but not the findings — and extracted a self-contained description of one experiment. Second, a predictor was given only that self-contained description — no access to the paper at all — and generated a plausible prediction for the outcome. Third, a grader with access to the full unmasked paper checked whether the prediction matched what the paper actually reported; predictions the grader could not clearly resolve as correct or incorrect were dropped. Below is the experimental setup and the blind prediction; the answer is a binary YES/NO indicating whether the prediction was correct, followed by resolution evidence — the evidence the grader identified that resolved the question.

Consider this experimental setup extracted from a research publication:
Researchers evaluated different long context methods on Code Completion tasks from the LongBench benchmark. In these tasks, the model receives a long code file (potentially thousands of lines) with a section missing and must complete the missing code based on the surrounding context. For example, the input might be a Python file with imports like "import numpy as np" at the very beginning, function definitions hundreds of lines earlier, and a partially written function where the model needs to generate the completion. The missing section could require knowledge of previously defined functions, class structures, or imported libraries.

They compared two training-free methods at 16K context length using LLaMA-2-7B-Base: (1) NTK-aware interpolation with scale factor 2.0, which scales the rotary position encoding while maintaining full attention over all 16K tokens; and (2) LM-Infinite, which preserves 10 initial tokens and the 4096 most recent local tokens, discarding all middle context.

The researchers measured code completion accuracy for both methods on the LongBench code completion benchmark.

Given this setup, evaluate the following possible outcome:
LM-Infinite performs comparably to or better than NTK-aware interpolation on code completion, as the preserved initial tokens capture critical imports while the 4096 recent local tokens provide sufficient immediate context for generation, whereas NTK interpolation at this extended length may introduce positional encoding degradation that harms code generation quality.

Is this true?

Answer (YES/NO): NO